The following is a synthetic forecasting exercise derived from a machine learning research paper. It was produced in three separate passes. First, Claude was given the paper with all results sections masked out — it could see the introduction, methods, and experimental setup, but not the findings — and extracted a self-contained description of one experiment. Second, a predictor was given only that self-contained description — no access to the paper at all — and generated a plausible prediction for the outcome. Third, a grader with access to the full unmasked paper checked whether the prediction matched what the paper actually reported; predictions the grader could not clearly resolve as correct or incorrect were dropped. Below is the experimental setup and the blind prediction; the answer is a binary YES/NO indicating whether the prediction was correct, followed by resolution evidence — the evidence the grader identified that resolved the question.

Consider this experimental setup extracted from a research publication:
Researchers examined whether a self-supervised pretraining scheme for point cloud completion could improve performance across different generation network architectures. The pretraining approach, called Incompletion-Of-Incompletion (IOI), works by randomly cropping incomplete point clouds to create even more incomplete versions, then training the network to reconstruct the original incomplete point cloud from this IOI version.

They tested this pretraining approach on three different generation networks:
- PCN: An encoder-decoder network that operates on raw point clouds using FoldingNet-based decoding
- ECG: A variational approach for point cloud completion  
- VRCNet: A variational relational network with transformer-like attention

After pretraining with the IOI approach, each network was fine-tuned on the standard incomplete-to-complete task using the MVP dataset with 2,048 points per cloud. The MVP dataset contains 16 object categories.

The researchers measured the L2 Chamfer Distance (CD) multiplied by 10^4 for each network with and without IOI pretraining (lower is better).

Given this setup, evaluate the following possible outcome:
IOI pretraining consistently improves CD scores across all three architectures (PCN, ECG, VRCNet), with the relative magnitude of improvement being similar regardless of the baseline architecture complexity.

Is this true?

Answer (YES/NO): NO